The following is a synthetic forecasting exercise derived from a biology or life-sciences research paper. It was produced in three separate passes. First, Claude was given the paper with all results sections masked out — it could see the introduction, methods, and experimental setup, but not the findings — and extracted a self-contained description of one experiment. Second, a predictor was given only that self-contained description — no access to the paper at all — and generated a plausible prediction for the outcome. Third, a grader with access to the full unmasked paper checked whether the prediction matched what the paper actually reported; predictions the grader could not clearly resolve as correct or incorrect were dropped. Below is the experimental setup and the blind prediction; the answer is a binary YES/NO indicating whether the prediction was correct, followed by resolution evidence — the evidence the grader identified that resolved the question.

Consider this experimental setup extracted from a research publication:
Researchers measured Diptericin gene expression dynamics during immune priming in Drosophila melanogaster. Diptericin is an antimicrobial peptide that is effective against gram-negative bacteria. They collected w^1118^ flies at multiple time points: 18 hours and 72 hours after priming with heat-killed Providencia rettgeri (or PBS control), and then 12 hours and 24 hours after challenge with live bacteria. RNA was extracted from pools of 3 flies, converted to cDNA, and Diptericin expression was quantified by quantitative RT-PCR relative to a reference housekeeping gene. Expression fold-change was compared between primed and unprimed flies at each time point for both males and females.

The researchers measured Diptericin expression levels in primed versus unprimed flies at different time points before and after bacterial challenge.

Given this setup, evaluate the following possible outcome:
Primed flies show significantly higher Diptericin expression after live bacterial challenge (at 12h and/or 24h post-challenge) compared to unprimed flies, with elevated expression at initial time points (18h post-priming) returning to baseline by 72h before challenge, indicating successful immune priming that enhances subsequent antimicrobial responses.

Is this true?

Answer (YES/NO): NO